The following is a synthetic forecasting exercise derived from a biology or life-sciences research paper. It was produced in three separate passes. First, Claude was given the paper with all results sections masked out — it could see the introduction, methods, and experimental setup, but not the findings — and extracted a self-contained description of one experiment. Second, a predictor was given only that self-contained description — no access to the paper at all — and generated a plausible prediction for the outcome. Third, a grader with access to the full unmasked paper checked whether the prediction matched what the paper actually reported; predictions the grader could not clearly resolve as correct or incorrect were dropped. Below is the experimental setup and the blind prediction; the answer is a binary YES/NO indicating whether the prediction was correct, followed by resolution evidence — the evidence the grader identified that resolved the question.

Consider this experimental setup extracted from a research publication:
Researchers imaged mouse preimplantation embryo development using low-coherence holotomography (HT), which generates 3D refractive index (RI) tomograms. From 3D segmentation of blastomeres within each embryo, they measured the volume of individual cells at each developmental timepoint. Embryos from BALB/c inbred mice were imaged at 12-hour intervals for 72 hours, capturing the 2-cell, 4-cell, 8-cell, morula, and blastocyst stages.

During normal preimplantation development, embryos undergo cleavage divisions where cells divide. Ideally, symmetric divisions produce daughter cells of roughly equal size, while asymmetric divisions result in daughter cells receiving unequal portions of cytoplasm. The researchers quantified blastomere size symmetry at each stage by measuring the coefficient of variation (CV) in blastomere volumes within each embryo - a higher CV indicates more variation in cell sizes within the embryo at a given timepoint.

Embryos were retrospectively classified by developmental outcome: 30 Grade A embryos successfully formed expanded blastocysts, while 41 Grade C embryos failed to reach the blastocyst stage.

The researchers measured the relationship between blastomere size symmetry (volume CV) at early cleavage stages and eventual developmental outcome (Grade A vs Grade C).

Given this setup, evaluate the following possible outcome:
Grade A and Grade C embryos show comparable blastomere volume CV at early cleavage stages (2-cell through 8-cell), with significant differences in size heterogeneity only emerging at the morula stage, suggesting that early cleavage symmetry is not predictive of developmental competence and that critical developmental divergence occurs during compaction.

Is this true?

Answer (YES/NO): NO